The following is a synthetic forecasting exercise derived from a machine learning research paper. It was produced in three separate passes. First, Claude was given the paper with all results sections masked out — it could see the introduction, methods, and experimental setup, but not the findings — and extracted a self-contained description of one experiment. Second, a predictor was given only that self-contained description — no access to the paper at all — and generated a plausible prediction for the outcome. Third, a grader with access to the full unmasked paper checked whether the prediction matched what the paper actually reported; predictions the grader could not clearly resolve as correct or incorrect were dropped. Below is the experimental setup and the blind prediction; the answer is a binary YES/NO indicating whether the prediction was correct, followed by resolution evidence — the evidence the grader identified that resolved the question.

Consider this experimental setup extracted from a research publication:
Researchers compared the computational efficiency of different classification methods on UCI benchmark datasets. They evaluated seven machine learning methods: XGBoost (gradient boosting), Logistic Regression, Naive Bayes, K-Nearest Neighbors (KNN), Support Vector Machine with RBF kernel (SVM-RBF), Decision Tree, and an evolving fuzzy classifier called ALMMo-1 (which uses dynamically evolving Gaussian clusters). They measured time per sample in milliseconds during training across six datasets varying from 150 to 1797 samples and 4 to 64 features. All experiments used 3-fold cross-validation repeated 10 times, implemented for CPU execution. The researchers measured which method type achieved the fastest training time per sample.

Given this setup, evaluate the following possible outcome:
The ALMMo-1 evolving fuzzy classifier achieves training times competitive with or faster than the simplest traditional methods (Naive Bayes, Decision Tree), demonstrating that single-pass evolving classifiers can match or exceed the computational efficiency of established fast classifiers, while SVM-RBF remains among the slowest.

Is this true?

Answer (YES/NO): NO